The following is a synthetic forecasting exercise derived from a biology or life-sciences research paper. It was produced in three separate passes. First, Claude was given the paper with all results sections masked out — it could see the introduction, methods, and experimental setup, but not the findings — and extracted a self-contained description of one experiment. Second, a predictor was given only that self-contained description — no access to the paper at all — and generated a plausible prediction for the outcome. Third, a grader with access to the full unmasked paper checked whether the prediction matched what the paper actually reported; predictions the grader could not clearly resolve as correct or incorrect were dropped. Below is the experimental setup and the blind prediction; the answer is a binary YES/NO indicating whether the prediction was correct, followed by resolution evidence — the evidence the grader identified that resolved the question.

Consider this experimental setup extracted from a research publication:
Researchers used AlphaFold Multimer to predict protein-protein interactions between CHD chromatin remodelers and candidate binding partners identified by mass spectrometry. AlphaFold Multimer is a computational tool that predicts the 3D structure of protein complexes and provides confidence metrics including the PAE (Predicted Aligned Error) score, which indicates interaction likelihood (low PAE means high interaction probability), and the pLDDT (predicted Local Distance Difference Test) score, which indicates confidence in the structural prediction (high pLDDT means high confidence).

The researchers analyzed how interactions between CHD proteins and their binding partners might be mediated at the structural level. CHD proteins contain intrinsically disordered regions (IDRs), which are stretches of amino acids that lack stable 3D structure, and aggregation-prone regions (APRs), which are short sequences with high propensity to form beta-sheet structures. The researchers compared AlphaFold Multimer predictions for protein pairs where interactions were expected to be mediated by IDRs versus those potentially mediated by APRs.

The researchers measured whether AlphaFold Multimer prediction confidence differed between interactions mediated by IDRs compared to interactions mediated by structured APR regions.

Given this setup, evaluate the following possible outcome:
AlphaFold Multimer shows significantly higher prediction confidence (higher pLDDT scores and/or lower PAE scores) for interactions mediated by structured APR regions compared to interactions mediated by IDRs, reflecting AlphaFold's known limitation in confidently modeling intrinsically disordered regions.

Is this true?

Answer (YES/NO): YES